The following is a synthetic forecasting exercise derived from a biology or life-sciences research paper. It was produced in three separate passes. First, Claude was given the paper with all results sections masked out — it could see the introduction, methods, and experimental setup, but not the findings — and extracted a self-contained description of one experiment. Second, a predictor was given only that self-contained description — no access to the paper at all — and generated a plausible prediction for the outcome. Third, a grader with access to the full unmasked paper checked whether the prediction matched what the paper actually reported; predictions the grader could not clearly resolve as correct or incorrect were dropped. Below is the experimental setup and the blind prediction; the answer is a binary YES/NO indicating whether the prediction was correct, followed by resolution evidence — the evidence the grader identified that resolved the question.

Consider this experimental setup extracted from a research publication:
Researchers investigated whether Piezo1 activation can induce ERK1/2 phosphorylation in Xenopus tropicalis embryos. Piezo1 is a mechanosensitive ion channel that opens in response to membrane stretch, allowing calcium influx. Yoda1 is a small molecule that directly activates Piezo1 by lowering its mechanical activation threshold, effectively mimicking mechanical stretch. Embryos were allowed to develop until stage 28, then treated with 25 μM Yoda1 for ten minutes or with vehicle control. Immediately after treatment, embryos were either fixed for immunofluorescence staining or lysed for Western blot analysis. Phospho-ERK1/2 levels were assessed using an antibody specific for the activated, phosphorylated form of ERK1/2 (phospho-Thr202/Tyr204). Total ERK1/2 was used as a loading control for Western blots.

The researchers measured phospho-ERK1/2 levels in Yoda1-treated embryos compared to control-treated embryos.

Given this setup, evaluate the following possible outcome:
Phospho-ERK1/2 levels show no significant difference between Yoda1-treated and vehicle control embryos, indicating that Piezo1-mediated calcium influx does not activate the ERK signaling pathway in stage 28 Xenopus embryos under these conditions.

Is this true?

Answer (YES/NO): NO